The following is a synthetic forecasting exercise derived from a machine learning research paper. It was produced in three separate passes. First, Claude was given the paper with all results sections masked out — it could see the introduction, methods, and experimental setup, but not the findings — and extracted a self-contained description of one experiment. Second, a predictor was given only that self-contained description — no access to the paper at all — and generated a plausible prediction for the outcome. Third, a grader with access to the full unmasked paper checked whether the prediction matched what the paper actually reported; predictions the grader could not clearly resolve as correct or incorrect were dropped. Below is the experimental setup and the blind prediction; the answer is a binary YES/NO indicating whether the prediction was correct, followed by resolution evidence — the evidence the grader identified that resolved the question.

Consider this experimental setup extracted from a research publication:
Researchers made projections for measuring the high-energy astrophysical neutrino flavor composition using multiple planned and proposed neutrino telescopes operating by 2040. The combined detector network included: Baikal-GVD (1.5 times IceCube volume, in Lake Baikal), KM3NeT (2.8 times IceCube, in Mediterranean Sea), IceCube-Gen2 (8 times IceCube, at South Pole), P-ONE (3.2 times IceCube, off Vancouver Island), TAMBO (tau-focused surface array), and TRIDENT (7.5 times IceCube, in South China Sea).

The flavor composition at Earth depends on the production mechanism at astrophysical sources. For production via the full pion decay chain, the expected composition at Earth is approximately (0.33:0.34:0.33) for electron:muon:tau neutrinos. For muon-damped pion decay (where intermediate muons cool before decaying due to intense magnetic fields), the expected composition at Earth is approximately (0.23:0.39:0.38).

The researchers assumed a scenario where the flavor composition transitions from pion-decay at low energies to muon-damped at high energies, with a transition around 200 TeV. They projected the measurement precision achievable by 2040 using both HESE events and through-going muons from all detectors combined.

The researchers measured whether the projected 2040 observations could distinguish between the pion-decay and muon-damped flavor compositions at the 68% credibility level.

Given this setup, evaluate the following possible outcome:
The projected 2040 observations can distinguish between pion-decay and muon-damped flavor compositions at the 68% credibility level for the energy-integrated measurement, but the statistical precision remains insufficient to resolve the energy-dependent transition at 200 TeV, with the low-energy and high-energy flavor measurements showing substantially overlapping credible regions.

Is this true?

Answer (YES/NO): NO